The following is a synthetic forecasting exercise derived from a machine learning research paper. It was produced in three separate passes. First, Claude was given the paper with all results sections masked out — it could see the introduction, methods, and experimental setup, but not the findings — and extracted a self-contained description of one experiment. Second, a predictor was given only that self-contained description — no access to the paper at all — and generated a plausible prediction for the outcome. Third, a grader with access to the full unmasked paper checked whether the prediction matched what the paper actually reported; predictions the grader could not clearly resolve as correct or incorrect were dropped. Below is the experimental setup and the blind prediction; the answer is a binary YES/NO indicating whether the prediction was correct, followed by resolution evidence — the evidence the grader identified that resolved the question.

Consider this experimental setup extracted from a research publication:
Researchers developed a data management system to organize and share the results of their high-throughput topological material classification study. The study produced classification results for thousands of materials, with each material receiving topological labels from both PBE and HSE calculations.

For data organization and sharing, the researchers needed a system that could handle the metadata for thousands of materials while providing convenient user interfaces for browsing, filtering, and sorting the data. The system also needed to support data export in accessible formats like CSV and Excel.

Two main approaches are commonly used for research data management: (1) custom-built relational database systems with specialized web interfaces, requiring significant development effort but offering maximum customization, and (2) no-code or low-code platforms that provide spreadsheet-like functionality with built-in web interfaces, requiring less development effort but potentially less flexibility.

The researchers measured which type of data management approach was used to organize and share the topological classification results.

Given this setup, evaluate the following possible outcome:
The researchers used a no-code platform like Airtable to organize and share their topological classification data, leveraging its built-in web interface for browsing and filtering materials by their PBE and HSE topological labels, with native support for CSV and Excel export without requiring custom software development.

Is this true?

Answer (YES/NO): YES